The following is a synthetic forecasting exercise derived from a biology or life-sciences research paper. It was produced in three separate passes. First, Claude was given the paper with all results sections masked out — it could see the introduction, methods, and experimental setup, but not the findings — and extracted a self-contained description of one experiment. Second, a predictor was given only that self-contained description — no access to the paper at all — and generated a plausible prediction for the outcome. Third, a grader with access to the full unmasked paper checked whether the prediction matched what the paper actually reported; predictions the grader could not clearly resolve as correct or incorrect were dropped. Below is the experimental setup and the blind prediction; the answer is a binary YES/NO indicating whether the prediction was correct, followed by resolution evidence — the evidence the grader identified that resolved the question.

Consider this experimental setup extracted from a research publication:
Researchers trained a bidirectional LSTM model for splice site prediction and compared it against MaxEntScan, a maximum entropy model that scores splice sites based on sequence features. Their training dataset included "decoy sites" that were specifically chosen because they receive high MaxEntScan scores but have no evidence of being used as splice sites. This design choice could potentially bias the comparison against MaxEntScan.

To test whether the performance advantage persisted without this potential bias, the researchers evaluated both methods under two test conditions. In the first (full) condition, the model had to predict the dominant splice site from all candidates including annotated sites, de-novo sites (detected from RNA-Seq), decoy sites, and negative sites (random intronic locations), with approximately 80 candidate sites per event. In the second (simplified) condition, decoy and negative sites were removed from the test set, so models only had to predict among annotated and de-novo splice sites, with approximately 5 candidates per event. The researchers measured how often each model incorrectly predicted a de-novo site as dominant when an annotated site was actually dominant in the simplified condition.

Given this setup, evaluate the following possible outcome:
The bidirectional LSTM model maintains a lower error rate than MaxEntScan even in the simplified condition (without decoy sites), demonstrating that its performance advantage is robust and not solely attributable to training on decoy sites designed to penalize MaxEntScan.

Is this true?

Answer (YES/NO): YES